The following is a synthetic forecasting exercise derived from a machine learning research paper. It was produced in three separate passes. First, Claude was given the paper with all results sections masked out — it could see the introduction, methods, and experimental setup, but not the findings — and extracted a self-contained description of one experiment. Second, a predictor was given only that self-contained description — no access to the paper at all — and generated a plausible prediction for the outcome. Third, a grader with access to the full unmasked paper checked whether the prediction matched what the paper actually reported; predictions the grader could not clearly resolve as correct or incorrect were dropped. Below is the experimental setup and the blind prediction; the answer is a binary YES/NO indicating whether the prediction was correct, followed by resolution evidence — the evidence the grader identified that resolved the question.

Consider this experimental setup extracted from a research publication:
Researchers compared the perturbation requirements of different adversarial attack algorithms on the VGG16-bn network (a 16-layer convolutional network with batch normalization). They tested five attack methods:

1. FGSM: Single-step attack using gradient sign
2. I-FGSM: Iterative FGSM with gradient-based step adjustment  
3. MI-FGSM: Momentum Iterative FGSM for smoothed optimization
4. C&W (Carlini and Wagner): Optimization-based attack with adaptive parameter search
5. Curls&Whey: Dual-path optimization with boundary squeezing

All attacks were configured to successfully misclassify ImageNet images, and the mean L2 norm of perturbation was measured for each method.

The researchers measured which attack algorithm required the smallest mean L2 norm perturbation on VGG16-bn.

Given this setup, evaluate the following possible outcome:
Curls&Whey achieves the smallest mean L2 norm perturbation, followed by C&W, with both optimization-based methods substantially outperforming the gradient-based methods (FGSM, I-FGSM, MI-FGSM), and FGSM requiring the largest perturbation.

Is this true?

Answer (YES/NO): YES